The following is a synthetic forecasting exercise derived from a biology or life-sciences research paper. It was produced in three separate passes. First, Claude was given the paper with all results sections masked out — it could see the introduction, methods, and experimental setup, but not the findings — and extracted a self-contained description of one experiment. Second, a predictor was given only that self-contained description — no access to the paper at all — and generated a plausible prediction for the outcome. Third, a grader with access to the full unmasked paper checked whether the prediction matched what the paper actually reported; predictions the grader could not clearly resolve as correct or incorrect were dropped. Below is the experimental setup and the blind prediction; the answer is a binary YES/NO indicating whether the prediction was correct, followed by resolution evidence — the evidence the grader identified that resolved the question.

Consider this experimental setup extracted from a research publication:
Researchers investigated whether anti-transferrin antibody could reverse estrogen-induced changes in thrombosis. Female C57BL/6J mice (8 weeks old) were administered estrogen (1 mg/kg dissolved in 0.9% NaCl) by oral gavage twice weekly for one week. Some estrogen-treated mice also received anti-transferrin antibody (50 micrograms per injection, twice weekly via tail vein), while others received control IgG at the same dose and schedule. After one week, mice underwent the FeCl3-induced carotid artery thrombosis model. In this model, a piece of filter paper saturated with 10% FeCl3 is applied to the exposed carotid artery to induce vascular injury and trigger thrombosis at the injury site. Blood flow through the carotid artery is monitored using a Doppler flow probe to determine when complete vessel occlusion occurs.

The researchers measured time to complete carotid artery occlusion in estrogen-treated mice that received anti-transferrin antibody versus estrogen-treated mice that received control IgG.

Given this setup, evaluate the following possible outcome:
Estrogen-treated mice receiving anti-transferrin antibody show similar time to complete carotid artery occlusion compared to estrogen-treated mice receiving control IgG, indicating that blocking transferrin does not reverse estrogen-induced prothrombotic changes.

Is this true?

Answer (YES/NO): NO